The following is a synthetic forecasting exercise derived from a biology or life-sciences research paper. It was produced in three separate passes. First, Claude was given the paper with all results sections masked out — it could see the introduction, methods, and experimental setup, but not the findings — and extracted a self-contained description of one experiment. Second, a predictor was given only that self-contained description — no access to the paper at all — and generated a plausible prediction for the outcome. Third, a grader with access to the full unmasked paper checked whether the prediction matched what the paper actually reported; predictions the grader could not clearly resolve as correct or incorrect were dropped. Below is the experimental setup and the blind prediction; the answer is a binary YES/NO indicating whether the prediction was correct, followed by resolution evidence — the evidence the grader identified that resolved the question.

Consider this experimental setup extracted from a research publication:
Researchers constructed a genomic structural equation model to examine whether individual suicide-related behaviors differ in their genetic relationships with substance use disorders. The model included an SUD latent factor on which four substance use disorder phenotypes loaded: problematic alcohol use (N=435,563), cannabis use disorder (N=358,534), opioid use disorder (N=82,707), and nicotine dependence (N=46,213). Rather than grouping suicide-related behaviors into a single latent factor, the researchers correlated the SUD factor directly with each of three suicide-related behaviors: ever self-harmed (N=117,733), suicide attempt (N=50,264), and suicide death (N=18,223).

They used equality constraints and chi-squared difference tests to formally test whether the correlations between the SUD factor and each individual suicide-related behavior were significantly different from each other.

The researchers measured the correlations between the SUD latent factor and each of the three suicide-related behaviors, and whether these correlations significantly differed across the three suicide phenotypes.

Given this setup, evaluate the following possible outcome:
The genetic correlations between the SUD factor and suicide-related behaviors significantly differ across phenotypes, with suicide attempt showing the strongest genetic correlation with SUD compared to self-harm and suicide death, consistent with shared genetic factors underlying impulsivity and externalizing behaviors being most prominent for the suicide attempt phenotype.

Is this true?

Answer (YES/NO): NO